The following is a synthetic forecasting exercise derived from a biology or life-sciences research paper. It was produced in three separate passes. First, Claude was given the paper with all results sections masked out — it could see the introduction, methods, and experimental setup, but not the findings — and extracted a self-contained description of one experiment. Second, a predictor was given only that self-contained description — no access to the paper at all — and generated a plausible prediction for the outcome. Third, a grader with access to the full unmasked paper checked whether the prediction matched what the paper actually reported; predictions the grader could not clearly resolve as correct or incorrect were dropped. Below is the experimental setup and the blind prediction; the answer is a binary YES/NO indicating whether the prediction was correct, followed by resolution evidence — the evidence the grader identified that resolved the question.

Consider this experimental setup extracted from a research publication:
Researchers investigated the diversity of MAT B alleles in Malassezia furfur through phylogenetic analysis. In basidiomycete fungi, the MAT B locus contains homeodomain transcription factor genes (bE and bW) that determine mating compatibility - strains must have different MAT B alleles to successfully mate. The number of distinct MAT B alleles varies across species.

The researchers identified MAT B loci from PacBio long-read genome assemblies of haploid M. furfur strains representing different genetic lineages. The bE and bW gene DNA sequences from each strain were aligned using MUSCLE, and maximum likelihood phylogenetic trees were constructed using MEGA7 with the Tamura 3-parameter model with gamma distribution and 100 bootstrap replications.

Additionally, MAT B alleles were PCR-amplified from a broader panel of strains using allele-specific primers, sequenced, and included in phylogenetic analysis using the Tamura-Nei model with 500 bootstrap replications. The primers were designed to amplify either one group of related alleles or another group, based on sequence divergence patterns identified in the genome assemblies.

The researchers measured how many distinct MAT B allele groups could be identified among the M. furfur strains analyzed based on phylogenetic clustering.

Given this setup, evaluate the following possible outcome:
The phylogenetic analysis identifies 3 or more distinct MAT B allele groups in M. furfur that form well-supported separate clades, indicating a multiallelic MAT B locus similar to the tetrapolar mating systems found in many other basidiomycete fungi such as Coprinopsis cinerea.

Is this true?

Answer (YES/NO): NO